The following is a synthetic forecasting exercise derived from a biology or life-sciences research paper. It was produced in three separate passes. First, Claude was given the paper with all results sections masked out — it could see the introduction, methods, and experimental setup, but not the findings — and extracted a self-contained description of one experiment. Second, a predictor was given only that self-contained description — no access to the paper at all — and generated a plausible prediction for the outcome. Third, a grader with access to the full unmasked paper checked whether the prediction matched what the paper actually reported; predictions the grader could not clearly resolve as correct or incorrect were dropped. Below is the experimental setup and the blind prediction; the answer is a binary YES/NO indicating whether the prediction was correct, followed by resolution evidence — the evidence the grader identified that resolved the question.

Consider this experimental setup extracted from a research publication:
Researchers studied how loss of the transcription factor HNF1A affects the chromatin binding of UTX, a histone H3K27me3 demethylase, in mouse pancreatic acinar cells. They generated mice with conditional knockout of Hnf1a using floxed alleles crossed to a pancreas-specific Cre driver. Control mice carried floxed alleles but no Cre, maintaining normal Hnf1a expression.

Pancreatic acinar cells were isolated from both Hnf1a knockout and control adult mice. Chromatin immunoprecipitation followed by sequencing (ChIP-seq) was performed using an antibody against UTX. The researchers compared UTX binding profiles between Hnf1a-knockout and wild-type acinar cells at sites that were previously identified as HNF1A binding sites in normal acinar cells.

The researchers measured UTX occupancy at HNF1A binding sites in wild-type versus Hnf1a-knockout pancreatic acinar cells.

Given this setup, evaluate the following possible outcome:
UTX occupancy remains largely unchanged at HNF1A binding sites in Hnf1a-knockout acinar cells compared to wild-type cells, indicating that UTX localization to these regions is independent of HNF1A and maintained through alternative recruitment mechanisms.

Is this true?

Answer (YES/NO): NO